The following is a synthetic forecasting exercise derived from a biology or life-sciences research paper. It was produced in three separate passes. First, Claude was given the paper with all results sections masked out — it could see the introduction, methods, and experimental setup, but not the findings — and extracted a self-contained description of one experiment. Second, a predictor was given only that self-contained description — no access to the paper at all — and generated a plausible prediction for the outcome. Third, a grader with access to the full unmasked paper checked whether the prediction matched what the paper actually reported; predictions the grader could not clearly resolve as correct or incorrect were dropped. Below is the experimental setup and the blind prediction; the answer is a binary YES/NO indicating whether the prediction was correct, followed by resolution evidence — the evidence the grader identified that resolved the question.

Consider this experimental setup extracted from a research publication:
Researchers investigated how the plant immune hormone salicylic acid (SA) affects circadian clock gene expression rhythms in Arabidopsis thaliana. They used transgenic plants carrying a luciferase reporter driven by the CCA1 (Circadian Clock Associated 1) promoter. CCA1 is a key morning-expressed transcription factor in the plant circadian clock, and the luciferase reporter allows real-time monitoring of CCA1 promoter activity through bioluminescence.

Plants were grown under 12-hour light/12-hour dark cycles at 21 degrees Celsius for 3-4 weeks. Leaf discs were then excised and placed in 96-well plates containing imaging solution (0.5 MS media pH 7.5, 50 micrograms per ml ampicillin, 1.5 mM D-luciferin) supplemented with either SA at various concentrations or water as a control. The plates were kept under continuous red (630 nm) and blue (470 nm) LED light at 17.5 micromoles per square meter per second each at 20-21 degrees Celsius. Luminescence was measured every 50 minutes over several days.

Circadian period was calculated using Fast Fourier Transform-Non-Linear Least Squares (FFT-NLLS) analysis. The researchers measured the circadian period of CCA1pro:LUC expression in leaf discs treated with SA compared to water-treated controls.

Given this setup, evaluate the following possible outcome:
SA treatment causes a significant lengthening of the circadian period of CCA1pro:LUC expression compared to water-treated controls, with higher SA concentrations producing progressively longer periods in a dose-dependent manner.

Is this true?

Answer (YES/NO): NO